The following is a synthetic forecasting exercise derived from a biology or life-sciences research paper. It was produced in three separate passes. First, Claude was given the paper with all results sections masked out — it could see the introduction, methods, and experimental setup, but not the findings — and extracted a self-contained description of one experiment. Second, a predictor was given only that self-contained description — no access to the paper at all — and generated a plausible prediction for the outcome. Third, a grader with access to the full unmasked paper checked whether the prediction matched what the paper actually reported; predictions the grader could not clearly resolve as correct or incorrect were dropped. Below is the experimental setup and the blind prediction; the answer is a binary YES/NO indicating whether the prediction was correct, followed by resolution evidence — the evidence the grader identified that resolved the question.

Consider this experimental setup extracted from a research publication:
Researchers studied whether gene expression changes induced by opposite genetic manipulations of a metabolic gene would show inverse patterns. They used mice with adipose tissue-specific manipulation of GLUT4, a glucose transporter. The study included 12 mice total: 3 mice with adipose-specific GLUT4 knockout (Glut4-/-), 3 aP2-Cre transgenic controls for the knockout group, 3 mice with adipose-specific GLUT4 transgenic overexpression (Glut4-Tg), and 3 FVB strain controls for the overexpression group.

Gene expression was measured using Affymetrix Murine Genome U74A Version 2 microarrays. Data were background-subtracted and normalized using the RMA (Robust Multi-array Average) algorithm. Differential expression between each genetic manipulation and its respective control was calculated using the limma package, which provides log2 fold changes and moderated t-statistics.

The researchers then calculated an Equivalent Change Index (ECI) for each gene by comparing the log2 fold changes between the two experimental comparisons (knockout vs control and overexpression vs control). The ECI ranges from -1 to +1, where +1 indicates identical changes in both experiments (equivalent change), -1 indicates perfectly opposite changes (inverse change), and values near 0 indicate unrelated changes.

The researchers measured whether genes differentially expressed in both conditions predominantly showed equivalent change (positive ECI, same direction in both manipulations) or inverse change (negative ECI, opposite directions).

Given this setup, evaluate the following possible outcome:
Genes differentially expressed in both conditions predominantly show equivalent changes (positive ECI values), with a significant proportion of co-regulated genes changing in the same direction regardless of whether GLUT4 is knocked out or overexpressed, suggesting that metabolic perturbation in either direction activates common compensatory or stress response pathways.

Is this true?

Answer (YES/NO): NO